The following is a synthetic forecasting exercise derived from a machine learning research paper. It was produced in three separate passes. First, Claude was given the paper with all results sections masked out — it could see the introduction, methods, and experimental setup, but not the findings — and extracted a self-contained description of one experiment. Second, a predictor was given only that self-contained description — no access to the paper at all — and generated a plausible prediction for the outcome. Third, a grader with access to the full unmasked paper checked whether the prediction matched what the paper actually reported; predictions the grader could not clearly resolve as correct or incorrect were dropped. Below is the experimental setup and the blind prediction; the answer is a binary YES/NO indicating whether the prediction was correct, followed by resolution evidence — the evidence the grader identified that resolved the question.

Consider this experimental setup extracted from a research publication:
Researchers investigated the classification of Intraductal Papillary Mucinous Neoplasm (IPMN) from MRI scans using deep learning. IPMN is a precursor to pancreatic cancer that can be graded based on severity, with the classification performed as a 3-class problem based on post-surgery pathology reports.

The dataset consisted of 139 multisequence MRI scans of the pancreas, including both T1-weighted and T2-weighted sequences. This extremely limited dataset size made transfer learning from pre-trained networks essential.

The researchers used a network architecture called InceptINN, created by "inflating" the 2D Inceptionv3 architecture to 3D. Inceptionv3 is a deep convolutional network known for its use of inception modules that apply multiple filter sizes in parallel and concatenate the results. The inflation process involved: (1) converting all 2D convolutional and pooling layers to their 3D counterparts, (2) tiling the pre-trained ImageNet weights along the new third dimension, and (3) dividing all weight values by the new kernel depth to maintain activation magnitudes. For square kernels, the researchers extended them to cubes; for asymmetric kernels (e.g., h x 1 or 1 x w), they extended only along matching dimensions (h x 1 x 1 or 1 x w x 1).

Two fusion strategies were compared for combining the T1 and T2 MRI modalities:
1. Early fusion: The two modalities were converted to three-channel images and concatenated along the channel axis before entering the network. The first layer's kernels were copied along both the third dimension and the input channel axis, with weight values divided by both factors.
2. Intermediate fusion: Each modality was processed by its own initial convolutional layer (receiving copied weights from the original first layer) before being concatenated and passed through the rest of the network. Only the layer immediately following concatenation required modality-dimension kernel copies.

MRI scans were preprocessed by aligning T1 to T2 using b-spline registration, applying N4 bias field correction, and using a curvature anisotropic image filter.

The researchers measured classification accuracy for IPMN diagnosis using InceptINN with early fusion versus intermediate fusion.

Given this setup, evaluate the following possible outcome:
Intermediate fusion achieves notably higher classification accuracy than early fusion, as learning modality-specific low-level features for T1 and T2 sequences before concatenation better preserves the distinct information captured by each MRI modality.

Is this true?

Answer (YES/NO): NO